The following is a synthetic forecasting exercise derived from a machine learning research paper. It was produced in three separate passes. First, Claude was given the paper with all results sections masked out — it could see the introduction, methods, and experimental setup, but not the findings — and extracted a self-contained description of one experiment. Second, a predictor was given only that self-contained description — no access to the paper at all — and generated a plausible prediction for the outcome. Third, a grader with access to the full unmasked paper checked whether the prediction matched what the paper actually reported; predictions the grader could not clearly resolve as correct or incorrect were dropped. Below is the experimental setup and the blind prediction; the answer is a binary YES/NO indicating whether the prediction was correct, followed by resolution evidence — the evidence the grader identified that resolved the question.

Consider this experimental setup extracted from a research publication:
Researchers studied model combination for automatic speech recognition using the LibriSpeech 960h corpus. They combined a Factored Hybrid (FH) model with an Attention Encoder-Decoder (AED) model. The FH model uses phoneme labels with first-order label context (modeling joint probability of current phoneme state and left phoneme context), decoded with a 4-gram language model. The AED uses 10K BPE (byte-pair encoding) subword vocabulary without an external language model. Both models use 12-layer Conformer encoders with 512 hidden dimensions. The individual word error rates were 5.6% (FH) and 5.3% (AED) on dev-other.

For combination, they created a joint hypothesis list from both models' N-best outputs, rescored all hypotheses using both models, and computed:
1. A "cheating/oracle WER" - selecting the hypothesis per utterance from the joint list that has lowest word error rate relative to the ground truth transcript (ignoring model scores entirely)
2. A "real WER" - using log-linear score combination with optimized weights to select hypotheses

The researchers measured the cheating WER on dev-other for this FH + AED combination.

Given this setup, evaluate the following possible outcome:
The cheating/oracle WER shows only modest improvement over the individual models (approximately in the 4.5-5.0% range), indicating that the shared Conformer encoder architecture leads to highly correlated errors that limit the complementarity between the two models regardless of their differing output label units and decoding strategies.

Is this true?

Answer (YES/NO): NO